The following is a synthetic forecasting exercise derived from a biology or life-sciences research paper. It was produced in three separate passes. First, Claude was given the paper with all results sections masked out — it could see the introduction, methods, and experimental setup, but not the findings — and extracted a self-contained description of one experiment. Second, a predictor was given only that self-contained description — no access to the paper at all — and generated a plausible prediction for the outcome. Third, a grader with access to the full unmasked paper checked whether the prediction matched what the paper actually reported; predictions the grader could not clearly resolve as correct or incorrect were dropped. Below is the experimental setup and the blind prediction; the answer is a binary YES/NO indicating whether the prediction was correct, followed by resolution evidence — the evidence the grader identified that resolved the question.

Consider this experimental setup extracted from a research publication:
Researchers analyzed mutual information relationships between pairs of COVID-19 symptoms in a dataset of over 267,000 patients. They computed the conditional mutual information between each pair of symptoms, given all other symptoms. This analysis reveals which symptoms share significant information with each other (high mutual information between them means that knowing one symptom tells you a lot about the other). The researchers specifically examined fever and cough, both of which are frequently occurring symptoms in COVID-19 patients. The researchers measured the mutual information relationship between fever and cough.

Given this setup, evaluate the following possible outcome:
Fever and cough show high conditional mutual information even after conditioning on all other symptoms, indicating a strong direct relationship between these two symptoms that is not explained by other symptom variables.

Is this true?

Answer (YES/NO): YES